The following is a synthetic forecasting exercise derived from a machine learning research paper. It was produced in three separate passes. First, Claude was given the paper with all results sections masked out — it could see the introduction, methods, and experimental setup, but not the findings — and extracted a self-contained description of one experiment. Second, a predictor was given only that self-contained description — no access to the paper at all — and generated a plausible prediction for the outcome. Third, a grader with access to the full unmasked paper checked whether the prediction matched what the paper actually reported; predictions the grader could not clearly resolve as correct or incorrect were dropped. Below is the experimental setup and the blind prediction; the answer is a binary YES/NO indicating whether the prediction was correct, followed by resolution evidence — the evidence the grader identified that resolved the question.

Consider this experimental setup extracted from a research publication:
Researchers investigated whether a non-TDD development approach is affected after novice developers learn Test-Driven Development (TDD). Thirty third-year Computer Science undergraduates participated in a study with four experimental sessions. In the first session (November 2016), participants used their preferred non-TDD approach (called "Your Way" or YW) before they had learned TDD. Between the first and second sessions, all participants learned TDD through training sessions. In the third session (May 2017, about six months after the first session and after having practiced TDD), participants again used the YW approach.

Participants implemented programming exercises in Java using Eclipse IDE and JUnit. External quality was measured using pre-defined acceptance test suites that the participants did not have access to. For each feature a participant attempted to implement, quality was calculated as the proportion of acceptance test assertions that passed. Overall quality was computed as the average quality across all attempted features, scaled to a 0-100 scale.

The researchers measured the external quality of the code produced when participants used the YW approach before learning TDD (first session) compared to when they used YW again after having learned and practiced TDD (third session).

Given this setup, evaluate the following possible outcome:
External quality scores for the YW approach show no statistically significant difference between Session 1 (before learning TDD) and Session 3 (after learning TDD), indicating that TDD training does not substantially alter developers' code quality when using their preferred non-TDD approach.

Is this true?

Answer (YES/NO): YES